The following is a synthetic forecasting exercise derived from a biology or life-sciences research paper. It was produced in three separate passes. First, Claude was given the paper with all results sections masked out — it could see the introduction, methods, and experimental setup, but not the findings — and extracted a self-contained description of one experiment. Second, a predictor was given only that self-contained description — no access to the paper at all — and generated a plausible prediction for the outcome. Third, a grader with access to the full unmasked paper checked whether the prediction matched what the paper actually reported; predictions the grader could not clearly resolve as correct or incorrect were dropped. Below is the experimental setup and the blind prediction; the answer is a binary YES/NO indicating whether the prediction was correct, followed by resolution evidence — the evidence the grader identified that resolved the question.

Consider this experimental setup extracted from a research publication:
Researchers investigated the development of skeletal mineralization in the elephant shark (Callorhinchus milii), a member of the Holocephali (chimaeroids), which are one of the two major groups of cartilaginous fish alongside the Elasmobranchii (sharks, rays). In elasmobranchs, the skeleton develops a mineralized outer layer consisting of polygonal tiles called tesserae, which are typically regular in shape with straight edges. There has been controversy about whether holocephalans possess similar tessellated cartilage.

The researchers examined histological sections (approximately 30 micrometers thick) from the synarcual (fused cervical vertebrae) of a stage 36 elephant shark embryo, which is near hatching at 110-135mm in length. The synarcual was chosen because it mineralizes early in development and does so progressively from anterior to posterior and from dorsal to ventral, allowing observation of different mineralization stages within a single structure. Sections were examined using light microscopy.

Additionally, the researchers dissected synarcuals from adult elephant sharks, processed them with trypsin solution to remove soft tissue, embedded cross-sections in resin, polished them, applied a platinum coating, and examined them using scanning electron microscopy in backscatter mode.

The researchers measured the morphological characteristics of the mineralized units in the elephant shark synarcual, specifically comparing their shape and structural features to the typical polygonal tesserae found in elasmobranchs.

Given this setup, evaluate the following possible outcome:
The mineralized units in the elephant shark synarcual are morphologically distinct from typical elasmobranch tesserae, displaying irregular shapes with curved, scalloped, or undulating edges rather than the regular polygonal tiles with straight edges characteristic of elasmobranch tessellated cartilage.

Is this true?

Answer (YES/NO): YES